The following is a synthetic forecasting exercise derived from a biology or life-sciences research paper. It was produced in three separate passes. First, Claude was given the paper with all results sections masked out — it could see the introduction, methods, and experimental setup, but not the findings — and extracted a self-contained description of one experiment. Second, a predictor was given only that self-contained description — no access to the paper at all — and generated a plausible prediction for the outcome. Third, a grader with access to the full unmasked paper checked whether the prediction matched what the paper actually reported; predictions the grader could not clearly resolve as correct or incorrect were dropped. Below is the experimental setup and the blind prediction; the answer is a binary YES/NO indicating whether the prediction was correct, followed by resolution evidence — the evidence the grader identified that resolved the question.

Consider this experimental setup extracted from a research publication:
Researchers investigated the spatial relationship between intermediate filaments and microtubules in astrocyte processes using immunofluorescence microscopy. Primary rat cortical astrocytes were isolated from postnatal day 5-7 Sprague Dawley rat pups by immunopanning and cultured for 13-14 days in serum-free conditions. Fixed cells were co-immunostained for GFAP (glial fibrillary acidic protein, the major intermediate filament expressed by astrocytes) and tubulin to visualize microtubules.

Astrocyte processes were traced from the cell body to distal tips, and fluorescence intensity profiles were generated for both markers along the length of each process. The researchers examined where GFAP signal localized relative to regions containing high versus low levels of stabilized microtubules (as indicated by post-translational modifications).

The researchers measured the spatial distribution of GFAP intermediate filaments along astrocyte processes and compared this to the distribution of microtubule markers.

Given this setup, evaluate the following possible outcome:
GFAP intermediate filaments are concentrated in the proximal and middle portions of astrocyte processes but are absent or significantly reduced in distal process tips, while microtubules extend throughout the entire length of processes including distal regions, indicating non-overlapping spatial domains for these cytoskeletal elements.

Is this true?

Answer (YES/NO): NO